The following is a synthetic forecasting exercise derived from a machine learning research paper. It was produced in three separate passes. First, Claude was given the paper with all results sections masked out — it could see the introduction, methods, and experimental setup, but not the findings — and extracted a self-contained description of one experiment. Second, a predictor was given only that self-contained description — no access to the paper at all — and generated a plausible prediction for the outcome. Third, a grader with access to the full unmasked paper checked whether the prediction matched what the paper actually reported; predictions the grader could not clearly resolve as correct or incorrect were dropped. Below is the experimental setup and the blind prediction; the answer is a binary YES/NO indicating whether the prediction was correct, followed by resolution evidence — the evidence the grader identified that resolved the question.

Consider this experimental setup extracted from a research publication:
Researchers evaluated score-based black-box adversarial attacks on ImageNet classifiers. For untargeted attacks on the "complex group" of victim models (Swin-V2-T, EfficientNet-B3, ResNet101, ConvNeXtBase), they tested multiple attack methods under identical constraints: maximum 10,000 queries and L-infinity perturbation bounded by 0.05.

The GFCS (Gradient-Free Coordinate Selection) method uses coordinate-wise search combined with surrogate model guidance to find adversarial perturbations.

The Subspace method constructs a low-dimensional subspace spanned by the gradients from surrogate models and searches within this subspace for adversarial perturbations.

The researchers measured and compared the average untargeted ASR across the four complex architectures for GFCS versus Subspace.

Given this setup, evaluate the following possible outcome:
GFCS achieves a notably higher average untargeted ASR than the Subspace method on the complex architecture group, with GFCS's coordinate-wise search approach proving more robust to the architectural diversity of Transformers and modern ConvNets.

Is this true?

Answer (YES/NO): NO